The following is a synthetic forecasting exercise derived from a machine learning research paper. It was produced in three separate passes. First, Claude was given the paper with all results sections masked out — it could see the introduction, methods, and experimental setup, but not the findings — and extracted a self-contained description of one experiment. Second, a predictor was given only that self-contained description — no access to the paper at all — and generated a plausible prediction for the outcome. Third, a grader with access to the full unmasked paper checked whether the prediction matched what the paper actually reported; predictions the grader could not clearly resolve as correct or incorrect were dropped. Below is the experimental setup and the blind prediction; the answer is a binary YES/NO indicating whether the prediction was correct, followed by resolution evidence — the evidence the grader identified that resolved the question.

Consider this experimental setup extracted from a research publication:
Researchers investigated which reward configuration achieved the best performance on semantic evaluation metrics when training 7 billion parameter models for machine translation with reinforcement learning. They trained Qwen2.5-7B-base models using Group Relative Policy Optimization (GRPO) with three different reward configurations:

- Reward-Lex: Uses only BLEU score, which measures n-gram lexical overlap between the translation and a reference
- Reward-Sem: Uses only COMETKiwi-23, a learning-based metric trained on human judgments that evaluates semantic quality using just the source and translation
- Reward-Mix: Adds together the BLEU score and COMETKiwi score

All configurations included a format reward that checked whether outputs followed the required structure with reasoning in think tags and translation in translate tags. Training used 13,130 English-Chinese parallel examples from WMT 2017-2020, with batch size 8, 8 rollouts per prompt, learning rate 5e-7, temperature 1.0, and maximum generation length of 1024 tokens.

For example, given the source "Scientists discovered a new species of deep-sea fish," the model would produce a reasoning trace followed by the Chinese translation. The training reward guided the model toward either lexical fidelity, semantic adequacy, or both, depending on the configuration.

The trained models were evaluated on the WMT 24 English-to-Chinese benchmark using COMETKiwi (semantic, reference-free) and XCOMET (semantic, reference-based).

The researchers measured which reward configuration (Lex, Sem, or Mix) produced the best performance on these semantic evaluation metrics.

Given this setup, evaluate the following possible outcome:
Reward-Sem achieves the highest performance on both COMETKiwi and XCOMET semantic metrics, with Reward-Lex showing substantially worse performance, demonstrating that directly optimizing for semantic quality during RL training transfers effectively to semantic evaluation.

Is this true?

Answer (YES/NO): YES